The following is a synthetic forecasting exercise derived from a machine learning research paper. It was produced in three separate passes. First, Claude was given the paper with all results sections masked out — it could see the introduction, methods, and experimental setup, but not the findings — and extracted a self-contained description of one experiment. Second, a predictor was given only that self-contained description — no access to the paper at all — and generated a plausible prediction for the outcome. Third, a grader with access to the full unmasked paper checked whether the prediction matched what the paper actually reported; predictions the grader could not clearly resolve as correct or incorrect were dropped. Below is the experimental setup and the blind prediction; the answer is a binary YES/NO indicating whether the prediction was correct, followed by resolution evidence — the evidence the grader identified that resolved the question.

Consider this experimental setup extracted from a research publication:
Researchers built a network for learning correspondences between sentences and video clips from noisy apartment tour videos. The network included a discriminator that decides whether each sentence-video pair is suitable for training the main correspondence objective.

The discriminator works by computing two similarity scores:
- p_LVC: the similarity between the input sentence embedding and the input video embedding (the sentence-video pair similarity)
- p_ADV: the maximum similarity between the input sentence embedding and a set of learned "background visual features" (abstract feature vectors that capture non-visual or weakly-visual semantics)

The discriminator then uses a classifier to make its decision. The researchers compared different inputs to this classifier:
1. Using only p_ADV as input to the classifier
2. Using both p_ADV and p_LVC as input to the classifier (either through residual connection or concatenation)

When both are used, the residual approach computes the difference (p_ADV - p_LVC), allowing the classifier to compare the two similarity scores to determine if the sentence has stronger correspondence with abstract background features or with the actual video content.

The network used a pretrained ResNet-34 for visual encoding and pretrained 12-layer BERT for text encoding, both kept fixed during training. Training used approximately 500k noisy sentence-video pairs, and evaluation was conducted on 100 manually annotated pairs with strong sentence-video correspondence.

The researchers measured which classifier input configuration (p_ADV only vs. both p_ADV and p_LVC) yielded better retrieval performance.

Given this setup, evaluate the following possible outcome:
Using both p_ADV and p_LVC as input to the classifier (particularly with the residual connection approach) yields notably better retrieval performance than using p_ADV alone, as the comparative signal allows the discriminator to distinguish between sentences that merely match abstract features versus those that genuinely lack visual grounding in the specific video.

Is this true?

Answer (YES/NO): YES